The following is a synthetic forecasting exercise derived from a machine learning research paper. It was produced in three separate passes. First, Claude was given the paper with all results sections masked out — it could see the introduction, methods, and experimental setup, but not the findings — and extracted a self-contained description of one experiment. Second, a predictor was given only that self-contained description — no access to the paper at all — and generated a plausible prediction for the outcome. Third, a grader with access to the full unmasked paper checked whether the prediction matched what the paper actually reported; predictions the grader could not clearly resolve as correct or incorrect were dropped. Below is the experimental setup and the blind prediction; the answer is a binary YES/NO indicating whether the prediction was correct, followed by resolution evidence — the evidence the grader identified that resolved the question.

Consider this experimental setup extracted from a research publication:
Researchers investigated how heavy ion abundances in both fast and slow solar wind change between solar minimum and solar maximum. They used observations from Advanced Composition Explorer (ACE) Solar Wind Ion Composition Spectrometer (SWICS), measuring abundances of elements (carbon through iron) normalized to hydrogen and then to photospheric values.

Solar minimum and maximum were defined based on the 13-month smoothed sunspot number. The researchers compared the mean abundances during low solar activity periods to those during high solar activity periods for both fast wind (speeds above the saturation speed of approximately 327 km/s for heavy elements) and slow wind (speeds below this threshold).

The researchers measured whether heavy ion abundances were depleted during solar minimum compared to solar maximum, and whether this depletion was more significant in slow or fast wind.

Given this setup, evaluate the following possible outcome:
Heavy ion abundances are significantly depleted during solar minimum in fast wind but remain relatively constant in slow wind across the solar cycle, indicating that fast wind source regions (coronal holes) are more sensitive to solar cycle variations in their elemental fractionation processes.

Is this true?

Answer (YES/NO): NO